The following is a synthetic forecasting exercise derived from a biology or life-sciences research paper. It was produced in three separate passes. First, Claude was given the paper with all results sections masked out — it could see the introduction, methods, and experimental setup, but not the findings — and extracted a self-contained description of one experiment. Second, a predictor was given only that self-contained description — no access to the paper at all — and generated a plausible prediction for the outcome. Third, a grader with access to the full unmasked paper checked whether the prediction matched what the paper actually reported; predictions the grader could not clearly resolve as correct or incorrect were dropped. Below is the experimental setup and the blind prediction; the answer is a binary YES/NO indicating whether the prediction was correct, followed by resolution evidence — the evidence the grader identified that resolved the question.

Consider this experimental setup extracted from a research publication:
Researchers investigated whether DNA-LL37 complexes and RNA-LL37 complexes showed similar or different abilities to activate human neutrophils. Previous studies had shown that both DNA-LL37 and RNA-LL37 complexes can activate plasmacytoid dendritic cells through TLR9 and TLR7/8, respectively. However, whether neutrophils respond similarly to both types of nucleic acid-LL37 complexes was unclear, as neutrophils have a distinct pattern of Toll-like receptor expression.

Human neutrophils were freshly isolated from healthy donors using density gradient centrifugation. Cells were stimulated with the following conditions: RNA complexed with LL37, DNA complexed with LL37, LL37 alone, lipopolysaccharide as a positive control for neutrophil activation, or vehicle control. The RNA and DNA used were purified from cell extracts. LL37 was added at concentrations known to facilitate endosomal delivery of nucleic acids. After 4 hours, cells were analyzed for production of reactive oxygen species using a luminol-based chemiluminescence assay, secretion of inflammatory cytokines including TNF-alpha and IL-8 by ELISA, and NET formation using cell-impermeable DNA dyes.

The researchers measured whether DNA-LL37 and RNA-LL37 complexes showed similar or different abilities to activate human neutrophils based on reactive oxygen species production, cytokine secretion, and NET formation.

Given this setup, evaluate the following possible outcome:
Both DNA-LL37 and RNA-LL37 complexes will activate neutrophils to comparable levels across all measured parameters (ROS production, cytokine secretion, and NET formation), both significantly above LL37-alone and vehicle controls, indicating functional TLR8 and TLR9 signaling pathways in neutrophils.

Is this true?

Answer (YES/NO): NO